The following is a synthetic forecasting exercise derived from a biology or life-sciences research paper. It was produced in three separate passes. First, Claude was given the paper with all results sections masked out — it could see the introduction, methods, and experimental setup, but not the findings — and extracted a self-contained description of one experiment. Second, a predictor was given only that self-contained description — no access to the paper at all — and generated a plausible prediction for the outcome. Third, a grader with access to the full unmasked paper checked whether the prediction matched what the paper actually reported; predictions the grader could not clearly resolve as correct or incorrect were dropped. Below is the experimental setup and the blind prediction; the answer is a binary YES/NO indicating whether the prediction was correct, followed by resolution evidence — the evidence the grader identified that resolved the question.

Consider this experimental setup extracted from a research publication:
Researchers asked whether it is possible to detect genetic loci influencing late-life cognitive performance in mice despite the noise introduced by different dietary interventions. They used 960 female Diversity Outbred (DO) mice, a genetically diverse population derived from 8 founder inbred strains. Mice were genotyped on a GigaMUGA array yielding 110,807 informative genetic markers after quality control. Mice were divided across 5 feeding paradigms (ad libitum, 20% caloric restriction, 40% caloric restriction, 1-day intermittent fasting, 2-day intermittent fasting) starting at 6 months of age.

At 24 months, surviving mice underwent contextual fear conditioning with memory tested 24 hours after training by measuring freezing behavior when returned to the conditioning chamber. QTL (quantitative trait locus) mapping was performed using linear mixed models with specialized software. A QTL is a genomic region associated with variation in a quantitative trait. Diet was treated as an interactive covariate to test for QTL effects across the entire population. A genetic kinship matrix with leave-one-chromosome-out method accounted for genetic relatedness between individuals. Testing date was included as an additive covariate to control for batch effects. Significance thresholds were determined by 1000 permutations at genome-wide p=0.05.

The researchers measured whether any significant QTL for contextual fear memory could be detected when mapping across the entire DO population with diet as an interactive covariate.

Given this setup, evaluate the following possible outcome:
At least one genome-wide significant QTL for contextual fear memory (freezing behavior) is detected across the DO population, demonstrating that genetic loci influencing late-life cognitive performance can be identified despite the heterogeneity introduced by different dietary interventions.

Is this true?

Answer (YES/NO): NO